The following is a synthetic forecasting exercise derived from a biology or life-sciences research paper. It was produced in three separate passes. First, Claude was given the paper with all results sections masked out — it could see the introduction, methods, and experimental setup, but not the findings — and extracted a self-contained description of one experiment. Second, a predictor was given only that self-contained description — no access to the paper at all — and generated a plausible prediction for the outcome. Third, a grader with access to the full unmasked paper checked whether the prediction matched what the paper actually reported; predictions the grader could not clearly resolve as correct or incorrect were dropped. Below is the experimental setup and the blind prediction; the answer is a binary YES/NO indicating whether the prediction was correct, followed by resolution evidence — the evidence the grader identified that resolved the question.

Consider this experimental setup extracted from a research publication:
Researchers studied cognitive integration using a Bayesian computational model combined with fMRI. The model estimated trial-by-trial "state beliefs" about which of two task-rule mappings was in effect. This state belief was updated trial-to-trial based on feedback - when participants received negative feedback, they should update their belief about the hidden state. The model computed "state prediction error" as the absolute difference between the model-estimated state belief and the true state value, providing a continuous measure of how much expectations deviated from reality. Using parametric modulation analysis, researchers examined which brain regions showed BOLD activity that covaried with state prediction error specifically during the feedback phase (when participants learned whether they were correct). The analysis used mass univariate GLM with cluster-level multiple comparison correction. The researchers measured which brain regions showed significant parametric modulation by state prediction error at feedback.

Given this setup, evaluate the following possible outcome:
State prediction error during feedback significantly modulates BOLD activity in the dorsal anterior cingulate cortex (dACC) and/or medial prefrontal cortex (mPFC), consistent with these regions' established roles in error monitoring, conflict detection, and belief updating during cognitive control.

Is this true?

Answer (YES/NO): YES